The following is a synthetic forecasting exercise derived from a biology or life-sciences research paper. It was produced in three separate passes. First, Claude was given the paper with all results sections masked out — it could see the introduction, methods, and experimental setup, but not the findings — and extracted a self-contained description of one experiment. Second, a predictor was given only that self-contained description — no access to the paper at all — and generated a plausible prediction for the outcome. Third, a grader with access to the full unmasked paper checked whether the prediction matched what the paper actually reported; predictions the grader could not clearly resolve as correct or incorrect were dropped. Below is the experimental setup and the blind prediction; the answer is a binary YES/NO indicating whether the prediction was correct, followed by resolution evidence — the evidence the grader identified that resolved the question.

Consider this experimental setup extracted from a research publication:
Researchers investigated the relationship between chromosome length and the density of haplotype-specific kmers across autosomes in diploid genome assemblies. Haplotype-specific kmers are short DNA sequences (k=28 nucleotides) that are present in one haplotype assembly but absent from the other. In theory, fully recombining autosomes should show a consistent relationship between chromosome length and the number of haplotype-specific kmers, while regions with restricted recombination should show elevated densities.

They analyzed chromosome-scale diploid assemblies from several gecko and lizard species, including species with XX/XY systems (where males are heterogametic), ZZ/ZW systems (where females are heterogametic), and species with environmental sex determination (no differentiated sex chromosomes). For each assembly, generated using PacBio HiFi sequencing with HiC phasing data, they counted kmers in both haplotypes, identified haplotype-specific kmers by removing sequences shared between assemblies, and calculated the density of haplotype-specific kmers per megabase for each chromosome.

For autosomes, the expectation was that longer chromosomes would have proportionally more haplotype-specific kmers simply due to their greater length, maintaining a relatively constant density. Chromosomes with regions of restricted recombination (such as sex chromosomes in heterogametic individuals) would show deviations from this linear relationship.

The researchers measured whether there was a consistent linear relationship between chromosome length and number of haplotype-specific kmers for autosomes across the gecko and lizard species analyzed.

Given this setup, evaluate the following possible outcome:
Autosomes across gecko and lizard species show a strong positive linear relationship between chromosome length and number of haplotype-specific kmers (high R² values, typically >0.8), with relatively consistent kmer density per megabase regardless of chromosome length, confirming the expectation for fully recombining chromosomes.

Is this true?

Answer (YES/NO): YES